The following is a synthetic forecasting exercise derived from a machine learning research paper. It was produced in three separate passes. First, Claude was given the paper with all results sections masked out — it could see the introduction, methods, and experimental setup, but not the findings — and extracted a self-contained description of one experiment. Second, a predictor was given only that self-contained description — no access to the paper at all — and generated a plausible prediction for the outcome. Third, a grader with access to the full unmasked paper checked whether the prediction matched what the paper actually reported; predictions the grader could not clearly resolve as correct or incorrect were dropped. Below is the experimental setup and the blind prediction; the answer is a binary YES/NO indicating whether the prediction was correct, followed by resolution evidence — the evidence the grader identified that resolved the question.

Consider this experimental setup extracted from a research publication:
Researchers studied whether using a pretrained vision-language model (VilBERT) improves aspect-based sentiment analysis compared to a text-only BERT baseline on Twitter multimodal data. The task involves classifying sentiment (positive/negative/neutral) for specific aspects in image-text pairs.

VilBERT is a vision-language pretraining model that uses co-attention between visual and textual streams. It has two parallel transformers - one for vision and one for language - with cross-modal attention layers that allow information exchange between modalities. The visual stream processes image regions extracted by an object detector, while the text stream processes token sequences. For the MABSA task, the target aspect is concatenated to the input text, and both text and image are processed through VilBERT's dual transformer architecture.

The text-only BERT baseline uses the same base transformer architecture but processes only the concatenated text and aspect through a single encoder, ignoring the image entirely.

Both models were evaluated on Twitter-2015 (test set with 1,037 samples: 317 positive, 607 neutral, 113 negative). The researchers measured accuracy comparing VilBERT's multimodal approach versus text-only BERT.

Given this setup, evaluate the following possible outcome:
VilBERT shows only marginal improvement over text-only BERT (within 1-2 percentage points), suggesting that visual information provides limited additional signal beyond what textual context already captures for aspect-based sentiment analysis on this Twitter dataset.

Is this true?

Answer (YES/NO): NO